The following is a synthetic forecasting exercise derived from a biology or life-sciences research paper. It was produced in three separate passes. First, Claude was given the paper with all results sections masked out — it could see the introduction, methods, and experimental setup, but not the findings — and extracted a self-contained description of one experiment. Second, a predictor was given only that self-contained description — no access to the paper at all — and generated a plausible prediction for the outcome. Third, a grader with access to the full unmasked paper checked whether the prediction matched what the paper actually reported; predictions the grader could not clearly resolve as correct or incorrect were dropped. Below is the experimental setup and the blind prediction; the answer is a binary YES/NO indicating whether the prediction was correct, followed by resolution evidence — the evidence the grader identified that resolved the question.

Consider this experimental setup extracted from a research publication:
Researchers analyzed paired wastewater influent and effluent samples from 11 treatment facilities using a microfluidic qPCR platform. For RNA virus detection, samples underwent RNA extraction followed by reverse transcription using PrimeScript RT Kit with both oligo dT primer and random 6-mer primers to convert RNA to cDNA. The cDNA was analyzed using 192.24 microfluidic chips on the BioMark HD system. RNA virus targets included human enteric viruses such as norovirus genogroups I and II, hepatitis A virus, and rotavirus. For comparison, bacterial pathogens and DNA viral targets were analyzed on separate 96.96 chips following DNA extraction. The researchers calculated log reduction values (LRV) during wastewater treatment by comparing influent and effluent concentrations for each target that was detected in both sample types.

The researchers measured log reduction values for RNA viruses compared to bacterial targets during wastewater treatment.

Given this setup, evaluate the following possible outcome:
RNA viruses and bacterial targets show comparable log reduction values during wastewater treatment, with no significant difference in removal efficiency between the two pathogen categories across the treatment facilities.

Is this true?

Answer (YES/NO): NO